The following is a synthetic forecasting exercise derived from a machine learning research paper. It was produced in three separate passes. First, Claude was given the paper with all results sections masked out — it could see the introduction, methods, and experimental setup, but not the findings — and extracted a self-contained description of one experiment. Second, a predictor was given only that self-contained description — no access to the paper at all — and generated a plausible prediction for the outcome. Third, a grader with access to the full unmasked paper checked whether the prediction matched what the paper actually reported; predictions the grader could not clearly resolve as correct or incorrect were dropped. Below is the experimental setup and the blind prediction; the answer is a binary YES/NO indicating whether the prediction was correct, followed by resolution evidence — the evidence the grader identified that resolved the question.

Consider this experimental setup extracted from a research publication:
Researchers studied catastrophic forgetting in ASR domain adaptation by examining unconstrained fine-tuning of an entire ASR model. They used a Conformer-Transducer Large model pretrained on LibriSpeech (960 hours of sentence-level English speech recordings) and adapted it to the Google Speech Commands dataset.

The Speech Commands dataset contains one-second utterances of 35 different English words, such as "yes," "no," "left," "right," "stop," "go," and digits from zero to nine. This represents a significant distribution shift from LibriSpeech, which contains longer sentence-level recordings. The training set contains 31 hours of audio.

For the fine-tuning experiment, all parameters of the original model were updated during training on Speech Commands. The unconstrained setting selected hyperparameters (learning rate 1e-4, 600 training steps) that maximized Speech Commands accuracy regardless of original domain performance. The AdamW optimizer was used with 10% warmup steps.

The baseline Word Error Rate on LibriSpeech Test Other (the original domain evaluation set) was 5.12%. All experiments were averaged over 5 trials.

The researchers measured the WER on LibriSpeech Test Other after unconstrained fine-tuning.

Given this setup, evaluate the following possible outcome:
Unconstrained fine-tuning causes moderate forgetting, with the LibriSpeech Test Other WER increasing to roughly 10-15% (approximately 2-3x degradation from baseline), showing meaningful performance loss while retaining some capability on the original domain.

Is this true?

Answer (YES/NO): NO